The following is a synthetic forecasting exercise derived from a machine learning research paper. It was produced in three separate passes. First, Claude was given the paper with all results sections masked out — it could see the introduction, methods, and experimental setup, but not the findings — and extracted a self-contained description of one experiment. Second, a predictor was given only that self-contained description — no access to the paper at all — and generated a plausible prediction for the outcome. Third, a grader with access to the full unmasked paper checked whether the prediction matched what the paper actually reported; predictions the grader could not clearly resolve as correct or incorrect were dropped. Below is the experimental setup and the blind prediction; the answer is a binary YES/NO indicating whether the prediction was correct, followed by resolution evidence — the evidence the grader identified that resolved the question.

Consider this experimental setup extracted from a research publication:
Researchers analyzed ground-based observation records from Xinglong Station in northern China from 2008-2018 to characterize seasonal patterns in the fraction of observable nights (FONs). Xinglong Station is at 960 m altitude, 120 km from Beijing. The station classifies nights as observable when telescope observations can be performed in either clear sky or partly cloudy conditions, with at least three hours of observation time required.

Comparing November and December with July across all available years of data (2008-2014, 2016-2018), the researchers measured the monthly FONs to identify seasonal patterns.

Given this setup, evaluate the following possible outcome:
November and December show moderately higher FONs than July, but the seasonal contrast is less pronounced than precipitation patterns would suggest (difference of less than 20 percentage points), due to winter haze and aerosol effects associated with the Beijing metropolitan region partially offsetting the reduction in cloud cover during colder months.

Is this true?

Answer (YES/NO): NO